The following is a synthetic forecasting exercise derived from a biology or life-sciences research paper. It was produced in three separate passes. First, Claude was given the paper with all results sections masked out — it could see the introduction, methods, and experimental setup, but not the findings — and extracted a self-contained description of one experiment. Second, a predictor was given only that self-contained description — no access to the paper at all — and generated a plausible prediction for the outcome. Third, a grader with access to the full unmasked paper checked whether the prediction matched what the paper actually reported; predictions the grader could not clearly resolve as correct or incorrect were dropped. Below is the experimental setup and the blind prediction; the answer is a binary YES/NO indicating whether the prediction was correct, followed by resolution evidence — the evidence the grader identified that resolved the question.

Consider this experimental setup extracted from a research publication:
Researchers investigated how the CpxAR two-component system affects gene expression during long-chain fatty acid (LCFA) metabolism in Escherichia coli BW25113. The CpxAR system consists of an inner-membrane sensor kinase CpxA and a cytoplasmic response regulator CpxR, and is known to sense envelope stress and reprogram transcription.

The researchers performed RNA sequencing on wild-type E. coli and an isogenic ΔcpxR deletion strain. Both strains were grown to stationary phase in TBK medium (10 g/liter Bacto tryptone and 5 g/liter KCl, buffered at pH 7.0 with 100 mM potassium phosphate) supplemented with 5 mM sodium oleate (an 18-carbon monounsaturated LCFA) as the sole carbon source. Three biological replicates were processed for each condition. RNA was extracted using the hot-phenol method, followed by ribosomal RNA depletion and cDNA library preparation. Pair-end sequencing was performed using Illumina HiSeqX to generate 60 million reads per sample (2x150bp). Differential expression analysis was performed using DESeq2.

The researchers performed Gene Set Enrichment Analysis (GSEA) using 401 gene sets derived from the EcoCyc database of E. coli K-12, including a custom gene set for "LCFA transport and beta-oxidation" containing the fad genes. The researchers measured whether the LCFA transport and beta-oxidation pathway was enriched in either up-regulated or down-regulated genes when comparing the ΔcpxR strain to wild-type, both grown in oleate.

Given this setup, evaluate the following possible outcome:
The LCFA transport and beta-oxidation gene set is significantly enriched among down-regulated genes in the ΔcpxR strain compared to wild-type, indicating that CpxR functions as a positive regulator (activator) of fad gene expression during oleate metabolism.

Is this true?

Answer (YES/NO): NO